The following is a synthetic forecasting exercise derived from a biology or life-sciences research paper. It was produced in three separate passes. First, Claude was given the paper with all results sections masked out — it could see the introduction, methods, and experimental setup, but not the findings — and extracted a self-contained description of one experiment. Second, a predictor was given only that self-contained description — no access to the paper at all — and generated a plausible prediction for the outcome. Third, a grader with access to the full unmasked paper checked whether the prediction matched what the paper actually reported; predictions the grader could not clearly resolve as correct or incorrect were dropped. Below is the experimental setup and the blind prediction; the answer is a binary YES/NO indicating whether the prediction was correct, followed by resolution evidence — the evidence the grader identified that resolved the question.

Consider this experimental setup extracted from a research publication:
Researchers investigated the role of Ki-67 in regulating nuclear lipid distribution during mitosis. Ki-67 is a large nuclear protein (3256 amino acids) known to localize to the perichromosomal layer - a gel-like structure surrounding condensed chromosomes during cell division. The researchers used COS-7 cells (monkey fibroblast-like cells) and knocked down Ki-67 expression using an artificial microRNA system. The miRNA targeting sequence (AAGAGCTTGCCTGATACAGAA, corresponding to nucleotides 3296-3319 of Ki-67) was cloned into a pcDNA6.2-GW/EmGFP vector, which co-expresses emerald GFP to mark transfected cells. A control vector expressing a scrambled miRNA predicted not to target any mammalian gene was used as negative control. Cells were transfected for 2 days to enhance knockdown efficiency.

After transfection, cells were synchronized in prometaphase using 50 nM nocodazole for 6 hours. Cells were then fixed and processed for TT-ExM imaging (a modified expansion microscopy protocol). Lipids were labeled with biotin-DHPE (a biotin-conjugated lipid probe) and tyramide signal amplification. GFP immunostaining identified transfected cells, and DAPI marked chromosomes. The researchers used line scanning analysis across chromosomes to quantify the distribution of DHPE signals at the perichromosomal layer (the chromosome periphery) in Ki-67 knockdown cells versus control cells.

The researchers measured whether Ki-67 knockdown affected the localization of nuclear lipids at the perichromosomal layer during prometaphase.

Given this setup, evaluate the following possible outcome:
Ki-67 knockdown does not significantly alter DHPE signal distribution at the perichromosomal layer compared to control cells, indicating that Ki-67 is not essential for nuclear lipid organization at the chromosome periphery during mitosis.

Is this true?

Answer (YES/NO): NO